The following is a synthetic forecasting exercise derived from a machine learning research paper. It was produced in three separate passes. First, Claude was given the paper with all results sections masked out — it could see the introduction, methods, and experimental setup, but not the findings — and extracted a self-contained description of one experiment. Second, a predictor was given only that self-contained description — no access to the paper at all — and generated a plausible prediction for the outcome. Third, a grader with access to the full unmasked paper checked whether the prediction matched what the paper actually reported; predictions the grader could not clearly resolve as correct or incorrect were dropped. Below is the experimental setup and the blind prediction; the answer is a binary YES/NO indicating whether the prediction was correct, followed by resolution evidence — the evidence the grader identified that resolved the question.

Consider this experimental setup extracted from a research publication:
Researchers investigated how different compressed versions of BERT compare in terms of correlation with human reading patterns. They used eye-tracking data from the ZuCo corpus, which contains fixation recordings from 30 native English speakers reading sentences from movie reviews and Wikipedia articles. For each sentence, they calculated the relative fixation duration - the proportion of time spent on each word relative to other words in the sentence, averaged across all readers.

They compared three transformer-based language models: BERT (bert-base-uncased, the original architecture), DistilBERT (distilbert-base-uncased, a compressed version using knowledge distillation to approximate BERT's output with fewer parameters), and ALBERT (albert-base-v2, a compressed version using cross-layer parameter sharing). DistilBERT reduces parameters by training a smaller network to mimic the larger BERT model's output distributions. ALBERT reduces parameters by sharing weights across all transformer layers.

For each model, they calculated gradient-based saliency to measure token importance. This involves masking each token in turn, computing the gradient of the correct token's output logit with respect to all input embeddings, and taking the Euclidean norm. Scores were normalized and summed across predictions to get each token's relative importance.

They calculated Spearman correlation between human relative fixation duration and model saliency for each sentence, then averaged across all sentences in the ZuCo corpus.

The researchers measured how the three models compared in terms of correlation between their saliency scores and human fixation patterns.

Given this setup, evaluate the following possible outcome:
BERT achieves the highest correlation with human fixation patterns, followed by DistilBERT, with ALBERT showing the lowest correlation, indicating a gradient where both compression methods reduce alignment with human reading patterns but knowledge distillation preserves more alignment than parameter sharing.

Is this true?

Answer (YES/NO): YES